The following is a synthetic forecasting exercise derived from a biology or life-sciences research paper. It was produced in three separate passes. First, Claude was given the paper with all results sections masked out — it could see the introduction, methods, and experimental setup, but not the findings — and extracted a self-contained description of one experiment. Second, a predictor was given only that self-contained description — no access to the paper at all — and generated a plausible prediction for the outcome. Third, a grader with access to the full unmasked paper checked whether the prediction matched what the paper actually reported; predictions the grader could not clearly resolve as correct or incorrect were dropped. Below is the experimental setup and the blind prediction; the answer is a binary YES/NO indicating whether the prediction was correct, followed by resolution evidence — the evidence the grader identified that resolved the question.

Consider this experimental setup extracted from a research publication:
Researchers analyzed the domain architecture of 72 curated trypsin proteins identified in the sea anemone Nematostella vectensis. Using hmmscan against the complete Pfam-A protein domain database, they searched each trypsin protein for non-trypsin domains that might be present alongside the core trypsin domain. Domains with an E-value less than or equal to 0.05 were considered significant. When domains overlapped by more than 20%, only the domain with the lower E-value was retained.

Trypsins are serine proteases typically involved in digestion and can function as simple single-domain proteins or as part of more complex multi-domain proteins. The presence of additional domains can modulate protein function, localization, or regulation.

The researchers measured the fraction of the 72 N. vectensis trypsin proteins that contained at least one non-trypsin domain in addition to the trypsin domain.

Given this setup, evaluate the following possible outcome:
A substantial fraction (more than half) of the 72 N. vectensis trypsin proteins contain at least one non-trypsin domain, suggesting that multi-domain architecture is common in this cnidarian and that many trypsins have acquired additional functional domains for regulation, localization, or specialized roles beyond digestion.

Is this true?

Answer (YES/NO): YES